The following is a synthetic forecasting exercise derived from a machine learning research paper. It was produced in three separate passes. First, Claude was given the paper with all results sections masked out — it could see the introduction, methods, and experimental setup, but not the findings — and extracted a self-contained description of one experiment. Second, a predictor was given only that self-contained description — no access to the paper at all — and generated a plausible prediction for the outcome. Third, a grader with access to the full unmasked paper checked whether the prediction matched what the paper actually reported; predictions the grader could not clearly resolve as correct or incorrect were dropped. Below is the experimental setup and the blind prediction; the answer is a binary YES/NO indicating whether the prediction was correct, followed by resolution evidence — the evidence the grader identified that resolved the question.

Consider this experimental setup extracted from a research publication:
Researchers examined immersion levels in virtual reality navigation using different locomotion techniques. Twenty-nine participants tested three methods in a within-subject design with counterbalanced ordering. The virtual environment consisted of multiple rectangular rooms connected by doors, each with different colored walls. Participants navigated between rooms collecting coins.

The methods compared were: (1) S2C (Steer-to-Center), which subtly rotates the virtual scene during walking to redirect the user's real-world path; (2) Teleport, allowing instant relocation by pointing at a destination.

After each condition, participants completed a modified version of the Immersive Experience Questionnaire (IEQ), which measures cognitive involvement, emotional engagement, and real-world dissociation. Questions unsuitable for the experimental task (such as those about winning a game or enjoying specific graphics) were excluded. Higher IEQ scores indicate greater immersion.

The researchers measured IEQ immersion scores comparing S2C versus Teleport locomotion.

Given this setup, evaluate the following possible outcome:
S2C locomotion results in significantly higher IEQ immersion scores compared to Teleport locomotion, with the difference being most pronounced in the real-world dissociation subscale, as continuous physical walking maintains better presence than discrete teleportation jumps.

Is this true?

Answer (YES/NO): NO